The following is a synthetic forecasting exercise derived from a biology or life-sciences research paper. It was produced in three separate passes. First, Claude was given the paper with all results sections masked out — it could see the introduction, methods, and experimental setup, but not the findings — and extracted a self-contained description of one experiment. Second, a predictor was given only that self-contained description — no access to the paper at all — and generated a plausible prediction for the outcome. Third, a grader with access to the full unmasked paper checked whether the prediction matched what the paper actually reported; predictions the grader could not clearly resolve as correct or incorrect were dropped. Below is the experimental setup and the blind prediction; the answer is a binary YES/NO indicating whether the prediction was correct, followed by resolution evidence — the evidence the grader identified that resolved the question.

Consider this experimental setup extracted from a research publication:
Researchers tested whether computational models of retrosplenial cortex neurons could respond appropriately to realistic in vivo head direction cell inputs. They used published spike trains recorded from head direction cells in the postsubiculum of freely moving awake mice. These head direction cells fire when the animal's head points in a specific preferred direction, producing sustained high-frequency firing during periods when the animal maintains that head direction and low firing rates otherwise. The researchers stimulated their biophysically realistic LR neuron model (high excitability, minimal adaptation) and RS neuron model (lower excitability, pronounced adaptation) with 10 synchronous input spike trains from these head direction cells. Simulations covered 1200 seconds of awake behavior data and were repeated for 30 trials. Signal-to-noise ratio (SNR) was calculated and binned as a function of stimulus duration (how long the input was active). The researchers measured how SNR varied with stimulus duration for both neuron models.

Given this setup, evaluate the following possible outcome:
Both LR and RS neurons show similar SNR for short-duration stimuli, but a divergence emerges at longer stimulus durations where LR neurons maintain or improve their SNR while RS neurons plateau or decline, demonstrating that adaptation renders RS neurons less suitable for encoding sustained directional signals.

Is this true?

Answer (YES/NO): NO